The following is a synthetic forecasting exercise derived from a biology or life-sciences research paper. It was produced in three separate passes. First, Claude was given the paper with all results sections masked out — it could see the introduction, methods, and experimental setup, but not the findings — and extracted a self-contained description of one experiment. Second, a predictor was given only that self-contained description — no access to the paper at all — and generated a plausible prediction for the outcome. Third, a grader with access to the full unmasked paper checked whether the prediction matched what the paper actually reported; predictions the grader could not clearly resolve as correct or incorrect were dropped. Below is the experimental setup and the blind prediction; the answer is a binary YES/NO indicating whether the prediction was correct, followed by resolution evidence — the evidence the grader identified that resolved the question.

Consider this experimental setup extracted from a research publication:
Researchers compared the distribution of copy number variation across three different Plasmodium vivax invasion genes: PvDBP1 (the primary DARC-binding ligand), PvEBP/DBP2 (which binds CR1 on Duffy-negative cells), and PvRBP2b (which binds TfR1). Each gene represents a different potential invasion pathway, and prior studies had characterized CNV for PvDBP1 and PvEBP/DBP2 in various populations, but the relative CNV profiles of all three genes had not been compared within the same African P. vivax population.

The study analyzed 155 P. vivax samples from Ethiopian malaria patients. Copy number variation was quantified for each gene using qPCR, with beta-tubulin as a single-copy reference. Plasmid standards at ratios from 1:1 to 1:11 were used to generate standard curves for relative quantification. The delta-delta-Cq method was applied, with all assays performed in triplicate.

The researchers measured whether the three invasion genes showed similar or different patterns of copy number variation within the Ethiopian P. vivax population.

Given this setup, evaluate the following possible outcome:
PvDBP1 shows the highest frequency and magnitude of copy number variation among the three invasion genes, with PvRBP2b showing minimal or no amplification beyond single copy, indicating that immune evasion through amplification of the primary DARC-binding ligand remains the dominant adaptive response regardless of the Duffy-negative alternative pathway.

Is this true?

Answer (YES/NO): NO